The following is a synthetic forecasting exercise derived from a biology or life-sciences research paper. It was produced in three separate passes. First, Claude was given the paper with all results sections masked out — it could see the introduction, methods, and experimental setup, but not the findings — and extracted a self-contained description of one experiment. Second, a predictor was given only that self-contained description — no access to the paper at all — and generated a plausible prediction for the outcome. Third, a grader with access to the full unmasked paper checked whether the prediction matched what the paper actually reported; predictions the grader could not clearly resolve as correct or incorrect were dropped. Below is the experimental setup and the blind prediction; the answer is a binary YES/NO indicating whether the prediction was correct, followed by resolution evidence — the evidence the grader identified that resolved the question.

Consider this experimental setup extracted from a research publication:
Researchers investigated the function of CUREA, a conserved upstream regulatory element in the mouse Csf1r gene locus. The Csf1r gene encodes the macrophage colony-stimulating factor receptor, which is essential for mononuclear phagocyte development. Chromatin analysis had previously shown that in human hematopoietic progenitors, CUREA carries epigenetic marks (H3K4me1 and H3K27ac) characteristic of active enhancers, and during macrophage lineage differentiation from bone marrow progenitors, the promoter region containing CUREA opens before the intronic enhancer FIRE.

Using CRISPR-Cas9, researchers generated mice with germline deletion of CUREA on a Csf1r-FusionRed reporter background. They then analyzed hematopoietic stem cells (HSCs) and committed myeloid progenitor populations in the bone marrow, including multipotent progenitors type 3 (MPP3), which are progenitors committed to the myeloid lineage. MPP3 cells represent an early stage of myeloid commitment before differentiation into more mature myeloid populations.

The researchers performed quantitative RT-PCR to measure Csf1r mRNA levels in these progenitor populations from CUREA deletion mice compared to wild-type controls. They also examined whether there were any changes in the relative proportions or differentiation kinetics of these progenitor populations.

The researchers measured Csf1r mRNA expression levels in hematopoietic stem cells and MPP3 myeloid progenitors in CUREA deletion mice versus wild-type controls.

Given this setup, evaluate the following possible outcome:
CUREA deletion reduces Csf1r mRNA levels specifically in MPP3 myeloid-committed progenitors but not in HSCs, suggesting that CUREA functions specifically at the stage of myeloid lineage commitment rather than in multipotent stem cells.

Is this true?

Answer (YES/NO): NO